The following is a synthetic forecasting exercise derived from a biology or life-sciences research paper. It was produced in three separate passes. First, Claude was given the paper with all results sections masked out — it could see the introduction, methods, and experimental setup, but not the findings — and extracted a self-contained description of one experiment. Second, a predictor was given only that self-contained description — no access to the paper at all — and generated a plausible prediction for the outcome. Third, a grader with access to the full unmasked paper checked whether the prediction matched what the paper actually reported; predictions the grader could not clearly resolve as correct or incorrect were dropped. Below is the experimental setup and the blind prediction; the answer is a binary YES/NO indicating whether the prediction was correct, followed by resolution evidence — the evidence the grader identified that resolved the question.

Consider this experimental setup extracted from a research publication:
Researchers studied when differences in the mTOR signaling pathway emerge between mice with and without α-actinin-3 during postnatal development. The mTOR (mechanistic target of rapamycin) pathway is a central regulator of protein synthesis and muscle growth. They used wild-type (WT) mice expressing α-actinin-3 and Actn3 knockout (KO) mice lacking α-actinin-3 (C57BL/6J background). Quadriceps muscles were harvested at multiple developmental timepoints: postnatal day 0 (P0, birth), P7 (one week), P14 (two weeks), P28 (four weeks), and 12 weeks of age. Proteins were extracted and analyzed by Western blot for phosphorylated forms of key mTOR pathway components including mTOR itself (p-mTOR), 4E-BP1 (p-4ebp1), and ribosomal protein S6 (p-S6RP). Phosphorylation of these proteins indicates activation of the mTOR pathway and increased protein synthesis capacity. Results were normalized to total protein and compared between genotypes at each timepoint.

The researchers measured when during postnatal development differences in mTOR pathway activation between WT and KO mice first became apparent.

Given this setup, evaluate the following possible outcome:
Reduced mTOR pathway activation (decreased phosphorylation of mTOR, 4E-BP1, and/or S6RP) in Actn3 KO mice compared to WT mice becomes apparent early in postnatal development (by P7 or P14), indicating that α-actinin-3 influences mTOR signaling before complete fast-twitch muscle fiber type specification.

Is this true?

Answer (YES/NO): NO